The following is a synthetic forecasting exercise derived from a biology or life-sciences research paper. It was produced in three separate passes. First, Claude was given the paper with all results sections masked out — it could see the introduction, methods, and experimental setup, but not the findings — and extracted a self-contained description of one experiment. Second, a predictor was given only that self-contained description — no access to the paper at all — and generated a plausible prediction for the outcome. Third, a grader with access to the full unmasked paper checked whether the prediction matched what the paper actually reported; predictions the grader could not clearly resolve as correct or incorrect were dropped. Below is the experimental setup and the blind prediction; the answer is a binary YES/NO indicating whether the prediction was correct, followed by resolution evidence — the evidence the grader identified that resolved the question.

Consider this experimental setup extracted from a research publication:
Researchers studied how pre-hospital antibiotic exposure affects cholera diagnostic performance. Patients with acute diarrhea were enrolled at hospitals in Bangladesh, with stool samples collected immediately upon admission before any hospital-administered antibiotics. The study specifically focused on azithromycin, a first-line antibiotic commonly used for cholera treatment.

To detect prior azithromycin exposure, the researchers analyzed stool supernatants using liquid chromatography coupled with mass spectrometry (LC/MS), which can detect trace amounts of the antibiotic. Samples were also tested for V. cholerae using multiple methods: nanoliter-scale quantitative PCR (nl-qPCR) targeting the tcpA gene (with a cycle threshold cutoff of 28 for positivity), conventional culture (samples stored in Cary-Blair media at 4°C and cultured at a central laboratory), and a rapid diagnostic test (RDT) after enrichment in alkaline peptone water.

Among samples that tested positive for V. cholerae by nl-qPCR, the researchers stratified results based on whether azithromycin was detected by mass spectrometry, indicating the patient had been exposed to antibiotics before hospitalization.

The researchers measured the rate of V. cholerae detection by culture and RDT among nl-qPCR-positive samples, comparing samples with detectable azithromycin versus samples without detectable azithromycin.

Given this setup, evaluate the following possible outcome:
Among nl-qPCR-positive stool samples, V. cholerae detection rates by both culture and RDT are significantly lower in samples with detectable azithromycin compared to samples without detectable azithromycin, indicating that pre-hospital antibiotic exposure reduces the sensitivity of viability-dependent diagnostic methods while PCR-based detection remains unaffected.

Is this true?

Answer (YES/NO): NO